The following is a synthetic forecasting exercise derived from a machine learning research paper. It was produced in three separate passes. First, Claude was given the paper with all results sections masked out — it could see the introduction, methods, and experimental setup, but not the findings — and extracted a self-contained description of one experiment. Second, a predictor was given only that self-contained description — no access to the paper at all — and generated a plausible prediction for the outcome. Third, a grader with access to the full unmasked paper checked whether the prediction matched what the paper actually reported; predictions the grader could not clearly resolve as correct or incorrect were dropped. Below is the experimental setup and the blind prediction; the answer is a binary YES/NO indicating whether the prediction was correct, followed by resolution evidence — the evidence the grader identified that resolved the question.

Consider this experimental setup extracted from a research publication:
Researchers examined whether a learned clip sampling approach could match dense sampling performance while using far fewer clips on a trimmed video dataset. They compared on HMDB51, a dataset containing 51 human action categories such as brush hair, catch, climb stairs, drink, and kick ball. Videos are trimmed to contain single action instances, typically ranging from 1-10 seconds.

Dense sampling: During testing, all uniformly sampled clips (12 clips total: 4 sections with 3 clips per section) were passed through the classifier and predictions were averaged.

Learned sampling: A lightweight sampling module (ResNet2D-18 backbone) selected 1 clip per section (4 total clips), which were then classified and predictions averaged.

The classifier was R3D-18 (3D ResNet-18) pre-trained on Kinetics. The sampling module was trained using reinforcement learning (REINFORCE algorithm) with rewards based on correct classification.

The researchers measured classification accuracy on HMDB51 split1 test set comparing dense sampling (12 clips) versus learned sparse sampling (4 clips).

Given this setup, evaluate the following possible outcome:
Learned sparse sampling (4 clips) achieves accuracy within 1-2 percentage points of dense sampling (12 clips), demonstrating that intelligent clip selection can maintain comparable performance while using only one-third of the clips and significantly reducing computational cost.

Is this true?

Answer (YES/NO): YES